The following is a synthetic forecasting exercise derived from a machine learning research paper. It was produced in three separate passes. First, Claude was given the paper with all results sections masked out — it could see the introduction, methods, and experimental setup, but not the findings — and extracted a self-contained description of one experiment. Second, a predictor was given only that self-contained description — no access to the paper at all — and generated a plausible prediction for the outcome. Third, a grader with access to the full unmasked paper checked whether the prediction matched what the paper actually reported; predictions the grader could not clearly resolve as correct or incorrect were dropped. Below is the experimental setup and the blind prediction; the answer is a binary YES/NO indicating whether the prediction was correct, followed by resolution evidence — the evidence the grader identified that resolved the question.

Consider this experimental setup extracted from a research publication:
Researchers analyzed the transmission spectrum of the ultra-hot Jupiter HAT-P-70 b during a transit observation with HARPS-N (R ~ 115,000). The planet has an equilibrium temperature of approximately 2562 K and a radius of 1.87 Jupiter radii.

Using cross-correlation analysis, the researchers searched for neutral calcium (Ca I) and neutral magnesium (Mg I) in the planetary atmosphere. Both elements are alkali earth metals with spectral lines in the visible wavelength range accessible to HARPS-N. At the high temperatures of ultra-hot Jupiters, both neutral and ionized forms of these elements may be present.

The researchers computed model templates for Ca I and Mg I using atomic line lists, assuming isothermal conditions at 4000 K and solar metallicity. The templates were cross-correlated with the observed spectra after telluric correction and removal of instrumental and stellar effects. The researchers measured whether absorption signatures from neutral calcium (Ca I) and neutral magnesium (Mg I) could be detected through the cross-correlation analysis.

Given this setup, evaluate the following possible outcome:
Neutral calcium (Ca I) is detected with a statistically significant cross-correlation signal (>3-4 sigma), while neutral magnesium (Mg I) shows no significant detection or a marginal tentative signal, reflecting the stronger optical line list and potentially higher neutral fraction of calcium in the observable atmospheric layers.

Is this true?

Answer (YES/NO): NO